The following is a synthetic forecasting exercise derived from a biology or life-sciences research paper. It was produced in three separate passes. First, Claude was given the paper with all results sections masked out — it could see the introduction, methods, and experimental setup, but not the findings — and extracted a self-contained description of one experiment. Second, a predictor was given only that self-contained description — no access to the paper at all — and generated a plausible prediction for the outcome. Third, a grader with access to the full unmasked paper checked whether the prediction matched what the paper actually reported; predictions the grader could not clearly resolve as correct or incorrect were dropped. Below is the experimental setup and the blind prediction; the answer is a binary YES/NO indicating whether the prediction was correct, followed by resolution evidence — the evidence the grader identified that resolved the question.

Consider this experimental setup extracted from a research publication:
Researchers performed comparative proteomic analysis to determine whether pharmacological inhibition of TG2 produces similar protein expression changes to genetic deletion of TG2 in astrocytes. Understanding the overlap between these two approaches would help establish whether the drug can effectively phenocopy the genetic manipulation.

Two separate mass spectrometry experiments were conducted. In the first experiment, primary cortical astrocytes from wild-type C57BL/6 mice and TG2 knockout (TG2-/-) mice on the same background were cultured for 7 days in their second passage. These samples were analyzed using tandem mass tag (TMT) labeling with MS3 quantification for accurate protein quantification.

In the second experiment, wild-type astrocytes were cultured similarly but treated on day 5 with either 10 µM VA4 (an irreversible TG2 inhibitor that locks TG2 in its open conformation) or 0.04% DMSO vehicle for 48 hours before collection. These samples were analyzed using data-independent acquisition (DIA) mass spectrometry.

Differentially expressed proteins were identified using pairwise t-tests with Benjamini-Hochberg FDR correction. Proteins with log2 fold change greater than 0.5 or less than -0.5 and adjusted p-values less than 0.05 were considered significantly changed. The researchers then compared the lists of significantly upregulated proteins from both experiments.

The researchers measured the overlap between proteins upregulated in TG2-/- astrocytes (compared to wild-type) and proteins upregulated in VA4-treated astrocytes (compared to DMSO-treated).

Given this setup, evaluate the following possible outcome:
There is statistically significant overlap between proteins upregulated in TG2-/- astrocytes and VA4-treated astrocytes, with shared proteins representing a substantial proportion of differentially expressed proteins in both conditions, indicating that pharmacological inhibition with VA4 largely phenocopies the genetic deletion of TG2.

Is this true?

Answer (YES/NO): YES